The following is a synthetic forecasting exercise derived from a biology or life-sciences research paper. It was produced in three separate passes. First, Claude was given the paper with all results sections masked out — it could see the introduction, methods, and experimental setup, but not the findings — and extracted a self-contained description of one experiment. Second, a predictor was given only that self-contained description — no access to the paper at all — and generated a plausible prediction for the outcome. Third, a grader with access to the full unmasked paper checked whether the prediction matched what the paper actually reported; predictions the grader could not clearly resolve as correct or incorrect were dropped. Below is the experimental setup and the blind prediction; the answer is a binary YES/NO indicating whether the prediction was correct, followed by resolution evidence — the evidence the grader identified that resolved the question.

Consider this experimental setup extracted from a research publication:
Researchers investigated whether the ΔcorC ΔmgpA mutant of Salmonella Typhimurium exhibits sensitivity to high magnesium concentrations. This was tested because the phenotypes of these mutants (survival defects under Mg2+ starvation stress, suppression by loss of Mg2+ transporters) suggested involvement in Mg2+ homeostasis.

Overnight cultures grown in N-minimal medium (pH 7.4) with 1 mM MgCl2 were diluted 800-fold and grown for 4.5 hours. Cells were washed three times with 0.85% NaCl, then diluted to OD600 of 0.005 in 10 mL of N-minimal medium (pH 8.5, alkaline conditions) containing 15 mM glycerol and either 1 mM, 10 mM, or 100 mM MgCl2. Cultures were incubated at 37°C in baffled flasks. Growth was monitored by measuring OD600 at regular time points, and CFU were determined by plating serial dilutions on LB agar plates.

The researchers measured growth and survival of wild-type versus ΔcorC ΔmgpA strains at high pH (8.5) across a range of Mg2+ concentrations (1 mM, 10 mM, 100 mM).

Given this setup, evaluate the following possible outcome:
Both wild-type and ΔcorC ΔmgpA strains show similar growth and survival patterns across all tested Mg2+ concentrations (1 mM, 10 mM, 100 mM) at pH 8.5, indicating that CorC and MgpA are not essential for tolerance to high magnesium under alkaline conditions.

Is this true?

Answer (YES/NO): NO